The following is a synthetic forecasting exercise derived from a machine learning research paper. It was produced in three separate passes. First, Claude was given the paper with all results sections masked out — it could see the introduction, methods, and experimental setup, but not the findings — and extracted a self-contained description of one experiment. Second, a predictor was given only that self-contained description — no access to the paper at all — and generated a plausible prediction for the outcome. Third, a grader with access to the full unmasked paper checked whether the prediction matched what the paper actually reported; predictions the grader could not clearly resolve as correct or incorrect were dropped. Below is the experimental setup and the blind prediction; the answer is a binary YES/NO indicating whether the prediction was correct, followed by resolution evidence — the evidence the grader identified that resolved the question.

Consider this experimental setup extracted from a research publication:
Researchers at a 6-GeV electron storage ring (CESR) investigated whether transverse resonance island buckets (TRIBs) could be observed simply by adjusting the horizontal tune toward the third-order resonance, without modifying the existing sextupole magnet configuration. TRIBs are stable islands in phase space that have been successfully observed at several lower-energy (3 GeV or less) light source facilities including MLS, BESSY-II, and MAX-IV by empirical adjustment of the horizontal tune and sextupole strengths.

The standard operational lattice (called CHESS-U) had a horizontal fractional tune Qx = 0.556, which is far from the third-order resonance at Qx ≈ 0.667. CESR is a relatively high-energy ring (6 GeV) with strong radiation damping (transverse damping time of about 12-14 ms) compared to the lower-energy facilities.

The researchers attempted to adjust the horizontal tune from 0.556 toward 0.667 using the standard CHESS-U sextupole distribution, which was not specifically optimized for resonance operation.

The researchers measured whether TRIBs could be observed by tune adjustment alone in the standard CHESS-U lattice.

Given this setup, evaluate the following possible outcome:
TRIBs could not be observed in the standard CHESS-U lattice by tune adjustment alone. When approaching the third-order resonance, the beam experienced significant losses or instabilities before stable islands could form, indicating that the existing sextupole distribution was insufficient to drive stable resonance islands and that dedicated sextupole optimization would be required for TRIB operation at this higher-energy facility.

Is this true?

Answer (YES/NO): YES